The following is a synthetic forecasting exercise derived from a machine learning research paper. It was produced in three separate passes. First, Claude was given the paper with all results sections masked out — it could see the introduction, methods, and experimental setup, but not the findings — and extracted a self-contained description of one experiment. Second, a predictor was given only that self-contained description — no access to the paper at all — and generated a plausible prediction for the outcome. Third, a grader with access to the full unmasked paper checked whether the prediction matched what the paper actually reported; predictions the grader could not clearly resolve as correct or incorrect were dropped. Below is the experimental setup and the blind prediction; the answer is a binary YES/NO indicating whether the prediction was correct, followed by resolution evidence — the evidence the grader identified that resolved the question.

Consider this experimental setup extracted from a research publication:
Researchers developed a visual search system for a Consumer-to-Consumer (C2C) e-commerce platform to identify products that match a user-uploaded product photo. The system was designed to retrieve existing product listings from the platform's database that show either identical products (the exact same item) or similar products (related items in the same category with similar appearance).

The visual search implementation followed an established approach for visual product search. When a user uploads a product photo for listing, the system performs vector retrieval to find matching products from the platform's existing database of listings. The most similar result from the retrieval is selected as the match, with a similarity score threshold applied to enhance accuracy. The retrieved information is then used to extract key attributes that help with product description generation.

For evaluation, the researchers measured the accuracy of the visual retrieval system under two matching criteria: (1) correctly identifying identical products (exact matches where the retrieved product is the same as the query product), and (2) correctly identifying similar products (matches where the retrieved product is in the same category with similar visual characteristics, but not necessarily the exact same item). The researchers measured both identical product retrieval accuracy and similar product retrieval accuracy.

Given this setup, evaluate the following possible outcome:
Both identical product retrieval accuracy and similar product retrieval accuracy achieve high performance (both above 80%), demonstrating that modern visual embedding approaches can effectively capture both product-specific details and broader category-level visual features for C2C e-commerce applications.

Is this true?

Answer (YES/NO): NO